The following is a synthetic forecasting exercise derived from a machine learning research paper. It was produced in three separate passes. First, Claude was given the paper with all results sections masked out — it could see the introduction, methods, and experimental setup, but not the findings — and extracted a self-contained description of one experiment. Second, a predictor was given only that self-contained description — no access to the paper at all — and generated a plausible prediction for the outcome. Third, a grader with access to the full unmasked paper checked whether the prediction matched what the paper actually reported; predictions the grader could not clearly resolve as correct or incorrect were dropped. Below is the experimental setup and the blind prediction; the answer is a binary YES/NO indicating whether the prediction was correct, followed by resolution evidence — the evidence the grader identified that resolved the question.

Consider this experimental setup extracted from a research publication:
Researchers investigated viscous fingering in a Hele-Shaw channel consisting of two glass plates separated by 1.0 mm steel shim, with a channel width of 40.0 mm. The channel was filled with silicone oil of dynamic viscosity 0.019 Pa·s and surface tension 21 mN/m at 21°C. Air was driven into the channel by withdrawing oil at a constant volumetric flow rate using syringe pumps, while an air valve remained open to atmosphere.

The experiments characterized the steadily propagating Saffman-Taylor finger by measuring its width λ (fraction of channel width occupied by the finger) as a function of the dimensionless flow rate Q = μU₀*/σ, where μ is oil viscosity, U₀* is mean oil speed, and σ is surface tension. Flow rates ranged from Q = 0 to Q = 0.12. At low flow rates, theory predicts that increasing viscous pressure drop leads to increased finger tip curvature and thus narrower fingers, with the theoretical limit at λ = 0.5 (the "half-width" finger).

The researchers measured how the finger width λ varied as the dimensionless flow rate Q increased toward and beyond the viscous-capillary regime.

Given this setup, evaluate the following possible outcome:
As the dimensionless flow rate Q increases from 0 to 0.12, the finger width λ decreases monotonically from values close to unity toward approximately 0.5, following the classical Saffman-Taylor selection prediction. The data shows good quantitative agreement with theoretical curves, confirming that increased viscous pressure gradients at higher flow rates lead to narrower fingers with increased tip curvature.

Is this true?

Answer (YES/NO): NO